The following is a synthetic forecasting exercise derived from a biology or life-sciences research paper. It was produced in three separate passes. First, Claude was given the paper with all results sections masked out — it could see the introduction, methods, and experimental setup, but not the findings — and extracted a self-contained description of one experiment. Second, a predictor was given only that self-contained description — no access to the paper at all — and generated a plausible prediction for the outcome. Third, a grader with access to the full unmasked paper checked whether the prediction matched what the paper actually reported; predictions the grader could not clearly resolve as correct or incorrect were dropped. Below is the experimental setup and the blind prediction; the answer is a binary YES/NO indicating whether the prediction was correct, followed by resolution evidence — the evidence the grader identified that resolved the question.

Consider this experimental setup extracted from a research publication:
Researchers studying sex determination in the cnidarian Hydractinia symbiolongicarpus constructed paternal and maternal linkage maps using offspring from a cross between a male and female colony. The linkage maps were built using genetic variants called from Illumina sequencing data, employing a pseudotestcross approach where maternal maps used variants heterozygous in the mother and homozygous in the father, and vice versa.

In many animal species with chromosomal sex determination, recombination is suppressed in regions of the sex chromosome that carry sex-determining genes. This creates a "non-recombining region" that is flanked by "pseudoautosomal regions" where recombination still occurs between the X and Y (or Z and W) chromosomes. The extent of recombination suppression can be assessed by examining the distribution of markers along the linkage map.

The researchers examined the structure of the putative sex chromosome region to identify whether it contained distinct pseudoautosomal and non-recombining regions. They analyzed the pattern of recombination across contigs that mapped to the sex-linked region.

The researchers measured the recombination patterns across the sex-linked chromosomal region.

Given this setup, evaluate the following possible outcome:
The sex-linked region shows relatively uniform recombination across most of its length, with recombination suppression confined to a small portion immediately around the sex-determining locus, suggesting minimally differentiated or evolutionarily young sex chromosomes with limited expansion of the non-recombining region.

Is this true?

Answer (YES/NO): NO